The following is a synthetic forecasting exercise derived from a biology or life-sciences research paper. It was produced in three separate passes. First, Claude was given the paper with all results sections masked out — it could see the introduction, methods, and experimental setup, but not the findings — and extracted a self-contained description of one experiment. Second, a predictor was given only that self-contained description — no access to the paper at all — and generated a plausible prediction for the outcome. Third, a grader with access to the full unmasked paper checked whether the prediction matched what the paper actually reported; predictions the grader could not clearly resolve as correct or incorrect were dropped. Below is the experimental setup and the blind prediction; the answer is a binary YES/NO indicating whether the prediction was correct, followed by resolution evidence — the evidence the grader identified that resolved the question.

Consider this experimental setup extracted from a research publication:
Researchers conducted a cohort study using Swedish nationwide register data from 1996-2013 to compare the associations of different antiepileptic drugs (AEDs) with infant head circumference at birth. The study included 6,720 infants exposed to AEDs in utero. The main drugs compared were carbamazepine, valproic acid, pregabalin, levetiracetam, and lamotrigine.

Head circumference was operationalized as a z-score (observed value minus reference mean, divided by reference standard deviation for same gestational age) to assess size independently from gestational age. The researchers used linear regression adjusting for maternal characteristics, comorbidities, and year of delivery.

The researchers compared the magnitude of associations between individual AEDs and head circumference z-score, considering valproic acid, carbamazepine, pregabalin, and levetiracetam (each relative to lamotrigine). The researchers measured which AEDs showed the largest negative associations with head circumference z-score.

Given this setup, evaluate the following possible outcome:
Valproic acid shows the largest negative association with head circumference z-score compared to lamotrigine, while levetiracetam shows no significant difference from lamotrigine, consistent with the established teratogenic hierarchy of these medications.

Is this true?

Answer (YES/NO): NO